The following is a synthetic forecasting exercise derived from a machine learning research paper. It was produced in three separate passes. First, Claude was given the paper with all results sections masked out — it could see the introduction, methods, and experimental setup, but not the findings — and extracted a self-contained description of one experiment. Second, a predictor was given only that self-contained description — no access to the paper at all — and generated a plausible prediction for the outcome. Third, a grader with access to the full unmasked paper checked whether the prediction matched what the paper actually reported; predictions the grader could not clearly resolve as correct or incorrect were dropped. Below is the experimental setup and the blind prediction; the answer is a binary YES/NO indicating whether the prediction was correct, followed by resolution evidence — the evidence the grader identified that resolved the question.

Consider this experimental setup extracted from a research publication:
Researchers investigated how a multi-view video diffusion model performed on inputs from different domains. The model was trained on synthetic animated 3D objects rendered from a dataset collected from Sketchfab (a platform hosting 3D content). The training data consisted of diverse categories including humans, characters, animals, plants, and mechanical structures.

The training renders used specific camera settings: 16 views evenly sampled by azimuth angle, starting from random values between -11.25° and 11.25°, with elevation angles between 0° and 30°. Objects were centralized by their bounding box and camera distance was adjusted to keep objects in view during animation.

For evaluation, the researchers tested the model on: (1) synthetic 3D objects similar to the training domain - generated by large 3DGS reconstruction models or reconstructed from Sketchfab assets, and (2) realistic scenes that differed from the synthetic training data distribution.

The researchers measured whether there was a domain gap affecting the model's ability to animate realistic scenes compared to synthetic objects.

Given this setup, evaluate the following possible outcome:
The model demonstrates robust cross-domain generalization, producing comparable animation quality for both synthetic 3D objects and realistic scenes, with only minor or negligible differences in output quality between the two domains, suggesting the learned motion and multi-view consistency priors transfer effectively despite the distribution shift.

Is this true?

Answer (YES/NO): NO